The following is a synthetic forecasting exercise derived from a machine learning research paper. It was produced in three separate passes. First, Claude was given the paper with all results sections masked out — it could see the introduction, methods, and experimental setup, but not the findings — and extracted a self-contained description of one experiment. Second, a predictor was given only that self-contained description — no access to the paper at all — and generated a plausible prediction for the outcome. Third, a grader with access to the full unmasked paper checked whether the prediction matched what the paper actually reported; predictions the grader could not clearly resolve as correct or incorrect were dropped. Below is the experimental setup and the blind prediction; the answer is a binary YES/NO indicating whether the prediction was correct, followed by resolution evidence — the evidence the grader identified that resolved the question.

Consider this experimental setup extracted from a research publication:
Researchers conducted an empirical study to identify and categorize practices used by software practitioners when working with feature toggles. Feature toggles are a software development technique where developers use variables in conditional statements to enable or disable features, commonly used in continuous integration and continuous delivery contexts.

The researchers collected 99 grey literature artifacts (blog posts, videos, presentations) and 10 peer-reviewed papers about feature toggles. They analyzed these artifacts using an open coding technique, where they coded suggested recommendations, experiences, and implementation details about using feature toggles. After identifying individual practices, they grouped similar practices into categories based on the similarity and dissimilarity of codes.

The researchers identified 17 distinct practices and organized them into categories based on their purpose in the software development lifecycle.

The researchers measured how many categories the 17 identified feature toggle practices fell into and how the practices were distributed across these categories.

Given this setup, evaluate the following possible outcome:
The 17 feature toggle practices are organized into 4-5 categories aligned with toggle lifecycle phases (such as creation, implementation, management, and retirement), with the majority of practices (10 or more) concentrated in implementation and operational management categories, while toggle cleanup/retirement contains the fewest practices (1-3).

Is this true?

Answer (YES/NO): NO